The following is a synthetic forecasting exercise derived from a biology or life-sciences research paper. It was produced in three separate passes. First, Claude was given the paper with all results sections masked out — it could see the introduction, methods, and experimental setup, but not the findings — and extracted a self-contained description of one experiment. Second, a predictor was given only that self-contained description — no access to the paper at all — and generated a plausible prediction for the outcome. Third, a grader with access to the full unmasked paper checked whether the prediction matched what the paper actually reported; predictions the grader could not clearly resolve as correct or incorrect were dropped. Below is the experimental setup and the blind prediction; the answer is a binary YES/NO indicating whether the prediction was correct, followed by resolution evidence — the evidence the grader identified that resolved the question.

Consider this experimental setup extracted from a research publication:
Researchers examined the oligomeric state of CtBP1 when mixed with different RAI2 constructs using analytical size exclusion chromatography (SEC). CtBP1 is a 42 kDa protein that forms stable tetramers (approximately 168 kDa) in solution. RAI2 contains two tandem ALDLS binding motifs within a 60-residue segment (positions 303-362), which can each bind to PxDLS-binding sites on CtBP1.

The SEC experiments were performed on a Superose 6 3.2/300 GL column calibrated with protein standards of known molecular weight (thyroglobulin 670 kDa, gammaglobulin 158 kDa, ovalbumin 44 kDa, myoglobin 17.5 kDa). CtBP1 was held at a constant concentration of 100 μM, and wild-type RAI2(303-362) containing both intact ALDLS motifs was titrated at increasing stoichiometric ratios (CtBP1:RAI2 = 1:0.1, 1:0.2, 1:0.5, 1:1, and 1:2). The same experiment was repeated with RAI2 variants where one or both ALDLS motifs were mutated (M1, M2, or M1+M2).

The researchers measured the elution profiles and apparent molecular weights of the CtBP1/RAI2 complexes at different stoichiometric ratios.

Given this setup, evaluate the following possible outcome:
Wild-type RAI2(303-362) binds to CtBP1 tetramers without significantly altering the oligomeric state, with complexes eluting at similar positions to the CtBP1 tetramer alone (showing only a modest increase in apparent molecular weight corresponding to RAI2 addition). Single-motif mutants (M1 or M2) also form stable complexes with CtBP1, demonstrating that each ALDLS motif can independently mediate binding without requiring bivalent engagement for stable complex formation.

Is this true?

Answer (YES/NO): NO